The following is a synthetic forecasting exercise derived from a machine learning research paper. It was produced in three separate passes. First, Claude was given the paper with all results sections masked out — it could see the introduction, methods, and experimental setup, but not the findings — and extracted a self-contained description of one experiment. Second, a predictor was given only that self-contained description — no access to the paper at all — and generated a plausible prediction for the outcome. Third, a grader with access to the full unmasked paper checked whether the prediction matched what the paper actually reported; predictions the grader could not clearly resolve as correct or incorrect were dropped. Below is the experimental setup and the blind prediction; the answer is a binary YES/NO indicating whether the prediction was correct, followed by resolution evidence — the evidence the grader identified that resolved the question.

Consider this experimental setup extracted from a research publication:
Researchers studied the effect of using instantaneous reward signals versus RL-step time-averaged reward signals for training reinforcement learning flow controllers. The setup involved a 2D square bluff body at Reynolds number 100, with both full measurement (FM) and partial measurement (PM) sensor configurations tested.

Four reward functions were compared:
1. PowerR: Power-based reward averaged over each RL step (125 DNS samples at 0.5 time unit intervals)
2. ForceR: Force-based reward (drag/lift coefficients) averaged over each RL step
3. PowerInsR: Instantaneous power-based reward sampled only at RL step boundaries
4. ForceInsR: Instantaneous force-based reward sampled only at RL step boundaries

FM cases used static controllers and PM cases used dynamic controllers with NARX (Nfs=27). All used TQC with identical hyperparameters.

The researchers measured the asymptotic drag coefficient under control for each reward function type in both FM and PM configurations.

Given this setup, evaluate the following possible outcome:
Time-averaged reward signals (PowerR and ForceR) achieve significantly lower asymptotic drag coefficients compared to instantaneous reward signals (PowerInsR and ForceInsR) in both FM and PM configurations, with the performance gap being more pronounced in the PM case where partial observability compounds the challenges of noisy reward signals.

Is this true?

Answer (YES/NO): NO